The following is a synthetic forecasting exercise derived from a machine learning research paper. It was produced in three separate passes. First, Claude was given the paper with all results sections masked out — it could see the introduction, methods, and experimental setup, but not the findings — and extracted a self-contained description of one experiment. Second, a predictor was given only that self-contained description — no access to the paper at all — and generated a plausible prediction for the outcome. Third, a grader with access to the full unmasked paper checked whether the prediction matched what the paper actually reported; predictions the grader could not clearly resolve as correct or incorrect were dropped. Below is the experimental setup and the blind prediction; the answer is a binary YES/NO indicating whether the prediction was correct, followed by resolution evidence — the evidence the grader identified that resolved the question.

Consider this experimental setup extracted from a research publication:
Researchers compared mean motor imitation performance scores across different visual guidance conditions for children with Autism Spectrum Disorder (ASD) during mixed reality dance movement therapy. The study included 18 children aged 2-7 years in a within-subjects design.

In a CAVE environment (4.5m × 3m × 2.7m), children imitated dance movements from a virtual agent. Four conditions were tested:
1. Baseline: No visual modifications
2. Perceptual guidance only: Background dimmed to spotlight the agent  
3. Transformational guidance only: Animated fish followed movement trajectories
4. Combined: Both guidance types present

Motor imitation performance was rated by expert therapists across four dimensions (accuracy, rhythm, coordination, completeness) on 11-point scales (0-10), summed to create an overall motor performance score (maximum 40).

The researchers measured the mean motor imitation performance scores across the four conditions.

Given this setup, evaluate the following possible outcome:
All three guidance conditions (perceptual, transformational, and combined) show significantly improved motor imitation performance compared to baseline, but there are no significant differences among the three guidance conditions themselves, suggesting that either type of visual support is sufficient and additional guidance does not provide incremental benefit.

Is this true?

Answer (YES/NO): NO